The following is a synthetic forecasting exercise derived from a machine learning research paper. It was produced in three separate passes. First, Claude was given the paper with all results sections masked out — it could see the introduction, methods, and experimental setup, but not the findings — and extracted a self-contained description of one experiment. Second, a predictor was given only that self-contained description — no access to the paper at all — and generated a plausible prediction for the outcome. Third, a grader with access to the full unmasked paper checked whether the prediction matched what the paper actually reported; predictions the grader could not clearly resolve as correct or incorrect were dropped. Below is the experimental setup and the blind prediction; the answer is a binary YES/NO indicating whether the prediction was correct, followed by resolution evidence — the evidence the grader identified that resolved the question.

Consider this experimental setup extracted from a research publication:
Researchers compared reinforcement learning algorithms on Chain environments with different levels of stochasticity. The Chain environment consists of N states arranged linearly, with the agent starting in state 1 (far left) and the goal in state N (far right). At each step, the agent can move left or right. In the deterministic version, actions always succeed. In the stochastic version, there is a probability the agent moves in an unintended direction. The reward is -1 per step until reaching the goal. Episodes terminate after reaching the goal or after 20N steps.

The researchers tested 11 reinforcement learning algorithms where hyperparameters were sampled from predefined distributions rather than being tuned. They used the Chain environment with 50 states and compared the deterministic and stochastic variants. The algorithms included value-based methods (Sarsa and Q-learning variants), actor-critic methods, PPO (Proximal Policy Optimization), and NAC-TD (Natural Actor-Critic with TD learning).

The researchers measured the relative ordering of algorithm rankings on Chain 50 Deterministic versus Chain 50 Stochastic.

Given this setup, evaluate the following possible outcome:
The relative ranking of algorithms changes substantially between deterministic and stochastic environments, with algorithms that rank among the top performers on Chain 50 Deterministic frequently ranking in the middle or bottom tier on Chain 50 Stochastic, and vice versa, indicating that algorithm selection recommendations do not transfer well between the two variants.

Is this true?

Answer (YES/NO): NO